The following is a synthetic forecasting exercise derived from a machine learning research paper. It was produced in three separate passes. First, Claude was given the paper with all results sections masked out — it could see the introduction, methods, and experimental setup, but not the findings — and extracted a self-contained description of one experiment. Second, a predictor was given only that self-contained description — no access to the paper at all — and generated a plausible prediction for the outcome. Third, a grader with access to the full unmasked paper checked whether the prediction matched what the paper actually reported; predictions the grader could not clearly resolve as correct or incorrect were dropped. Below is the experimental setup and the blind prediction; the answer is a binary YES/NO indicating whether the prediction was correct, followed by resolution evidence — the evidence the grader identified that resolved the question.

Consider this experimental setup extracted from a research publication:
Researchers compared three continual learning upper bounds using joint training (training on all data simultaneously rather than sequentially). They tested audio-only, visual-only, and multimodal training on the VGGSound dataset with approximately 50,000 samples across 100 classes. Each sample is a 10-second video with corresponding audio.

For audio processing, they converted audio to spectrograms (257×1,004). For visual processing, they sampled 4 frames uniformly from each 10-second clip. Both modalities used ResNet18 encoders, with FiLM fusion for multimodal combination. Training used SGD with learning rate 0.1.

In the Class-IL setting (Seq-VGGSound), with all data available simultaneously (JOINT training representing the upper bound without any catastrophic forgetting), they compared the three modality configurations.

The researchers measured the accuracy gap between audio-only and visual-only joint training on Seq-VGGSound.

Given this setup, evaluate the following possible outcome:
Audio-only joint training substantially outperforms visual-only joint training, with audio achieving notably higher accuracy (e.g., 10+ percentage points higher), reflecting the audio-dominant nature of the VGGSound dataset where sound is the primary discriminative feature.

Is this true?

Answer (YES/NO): YES